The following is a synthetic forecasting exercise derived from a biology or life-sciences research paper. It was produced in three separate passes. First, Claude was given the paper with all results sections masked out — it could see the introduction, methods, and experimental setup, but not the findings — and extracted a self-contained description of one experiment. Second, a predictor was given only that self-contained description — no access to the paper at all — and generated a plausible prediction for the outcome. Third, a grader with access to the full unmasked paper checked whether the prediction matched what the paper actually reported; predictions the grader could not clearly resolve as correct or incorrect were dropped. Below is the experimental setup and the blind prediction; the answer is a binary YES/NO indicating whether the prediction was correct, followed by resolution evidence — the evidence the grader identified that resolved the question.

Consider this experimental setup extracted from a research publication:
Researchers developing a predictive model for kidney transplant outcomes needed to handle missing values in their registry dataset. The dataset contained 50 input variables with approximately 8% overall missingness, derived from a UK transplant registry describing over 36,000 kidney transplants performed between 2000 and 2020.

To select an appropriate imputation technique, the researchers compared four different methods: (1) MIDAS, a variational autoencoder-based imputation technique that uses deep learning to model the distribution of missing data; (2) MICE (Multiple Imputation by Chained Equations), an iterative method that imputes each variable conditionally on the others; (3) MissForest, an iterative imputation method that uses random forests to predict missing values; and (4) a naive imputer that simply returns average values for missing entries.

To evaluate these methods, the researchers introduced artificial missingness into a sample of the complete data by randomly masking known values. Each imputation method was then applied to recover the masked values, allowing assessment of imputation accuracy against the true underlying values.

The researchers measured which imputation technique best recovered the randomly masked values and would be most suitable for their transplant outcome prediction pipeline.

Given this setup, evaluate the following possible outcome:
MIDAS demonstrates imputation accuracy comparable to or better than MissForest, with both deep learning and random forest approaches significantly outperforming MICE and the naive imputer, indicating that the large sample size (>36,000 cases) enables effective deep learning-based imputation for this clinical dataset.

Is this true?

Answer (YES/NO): NO